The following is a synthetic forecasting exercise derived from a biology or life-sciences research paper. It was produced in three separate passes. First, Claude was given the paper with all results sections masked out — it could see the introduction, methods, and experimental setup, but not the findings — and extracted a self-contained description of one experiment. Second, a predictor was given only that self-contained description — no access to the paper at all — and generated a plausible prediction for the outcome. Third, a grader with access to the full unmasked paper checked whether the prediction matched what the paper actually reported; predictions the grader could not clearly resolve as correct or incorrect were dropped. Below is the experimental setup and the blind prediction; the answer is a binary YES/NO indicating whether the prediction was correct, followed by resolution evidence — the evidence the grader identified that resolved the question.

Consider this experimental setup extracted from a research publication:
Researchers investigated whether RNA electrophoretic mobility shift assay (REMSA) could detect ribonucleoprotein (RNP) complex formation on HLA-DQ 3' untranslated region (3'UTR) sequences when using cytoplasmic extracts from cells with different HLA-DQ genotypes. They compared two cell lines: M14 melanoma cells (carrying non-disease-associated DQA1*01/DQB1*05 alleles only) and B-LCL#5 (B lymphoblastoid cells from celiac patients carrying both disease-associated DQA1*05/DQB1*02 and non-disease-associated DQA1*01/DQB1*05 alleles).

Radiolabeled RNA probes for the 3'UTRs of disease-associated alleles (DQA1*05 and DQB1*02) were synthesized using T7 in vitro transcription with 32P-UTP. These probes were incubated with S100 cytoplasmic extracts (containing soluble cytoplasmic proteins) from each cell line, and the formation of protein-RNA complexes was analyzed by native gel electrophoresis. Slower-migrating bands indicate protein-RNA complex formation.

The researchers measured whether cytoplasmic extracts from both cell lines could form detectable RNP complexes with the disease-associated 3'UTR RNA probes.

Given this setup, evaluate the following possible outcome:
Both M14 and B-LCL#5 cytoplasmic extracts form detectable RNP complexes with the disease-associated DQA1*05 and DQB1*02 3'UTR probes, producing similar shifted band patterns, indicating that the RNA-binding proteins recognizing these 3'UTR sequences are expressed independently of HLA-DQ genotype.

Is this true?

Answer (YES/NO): NO